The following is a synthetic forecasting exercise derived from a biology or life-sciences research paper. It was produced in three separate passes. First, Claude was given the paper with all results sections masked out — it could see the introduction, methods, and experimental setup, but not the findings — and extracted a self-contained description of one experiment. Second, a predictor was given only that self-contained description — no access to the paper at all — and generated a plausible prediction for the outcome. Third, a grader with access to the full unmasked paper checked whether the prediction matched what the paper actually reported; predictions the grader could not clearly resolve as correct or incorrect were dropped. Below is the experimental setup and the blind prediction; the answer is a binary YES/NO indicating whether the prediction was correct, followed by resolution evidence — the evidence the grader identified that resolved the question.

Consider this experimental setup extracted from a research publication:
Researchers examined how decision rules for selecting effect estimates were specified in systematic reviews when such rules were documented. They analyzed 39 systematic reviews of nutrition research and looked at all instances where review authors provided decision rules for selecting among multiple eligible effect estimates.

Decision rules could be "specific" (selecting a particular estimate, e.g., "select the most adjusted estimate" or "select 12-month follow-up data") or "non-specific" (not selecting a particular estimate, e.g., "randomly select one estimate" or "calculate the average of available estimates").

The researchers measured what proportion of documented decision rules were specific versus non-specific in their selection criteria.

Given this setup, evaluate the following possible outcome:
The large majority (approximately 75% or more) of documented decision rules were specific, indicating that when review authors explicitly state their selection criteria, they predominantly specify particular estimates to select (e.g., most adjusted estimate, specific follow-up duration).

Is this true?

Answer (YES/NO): YES